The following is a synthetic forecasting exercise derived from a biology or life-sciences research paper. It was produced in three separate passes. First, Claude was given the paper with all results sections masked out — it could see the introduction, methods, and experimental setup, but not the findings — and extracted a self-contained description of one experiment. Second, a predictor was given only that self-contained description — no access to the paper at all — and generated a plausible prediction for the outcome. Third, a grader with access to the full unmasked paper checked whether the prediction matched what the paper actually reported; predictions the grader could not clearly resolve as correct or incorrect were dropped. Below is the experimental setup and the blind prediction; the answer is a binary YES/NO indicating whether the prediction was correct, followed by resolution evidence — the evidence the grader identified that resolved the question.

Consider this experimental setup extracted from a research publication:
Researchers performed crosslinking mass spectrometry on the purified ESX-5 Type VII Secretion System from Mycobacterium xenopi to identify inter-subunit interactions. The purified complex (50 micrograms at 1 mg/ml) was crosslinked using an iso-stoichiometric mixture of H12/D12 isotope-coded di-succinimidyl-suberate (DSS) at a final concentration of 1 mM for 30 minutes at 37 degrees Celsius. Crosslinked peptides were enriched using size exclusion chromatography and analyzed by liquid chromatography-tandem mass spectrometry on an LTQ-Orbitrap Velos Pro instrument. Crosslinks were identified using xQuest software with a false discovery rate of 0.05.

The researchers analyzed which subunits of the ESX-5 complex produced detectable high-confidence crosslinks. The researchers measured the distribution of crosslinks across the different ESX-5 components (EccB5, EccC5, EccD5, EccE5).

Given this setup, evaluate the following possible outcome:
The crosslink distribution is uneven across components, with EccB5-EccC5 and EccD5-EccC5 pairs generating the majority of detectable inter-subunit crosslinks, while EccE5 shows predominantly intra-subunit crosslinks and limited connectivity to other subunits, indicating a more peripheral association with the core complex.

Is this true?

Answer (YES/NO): NO